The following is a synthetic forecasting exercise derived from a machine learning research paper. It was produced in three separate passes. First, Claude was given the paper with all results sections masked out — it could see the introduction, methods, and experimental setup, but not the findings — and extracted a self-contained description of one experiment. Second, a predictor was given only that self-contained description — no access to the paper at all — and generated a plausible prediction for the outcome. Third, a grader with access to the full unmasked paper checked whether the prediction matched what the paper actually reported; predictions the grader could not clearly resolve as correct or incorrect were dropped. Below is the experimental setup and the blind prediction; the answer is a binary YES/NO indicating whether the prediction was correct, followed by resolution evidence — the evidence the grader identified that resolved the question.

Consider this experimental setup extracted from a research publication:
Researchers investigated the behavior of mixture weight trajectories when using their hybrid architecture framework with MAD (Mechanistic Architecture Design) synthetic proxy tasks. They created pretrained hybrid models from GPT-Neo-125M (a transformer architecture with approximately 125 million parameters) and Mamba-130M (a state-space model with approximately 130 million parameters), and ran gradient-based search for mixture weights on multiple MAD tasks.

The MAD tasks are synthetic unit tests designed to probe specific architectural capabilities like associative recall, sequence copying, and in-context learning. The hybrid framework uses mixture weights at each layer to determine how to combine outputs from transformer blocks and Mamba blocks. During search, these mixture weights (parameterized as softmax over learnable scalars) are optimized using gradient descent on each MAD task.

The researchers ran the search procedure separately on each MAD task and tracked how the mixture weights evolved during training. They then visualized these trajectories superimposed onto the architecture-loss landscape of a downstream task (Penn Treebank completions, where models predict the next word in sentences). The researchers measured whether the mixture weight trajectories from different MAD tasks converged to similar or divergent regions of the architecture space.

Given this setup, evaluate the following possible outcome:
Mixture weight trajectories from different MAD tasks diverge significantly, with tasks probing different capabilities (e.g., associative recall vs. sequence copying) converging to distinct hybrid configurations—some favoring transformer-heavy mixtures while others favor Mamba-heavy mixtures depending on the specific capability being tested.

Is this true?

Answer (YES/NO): NO